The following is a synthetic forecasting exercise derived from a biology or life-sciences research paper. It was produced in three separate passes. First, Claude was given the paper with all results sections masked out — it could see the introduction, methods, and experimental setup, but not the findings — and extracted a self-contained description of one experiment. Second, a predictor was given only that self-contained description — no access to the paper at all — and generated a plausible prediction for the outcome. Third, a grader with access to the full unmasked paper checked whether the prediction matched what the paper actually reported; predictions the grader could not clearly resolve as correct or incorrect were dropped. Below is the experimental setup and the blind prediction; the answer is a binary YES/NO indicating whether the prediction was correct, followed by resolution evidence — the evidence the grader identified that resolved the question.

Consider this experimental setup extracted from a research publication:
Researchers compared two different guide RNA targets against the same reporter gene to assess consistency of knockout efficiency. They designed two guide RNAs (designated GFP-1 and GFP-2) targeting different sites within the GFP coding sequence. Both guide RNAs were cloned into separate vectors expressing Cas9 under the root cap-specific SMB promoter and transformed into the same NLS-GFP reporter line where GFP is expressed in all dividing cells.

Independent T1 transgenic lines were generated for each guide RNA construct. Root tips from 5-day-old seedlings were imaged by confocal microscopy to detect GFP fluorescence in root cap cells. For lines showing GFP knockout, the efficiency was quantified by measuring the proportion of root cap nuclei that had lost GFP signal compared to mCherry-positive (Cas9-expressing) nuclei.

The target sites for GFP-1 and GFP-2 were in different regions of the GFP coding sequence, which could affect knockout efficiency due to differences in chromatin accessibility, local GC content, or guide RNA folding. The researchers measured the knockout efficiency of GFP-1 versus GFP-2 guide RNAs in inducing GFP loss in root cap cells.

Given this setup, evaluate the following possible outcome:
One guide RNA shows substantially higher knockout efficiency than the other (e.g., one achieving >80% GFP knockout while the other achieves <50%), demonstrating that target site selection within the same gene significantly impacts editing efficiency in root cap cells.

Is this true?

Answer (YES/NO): NO